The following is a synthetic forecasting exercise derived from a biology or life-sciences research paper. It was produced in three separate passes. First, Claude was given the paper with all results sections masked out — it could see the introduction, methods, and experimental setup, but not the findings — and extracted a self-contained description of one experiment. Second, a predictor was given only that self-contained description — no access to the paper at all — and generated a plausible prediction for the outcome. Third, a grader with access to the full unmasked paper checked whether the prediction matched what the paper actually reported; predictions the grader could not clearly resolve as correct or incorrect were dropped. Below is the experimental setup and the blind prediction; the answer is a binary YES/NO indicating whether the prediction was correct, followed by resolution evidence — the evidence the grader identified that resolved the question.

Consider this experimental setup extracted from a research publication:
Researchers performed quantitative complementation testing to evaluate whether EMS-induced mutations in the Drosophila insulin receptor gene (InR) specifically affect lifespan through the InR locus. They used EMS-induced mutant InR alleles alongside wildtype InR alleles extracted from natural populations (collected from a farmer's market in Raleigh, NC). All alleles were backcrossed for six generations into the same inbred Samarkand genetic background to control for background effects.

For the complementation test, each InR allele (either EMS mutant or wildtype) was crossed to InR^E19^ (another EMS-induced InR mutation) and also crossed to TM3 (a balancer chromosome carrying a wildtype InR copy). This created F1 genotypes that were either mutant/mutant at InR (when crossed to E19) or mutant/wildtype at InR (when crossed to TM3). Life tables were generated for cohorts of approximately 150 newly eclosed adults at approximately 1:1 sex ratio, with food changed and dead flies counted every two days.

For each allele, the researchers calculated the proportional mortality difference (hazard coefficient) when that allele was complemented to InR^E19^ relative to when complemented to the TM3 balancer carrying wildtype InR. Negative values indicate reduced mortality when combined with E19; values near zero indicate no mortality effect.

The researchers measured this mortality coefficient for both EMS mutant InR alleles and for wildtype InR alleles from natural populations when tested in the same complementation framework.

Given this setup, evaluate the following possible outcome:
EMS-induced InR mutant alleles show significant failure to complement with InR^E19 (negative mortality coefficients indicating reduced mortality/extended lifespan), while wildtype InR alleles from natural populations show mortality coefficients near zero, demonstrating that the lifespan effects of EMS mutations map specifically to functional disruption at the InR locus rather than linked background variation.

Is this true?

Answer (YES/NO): NO